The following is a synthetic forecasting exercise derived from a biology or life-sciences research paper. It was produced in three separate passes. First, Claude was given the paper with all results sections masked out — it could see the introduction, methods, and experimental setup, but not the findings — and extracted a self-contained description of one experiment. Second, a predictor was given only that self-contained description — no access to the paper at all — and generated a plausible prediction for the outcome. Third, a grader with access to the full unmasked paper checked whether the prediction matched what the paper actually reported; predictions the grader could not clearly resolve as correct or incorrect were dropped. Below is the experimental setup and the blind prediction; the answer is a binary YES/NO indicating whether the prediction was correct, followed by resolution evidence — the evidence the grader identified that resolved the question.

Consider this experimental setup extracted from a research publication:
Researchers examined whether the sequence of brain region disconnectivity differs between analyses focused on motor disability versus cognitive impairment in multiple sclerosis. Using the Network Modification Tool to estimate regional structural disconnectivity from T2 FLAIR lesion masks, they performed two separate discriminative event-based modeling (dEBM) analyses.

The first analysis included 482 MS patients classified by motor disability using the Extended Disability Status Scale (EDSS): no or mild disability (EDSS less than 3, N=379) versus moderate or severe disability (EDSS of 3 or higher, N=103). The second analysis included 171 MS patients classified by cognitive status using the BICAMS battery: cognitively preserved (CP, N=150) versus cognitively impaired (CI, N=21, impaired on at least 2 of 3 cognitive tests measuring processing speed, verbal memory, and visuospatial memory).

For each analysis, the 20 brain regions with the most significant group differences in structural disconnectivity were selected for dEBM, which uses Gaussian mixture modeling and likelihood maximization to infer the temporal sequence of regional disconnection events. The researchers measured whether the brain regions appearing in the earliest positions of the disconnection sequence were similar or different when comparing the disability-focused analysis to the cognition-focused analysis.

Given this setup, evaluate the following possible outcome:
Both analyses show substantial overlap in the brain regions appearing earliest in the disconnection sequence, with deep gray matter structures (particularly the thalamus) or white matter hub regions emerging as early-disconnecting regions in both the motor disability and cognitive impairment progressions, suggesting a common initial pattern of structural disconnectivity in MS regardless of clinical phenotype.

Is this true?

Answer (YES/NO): YES